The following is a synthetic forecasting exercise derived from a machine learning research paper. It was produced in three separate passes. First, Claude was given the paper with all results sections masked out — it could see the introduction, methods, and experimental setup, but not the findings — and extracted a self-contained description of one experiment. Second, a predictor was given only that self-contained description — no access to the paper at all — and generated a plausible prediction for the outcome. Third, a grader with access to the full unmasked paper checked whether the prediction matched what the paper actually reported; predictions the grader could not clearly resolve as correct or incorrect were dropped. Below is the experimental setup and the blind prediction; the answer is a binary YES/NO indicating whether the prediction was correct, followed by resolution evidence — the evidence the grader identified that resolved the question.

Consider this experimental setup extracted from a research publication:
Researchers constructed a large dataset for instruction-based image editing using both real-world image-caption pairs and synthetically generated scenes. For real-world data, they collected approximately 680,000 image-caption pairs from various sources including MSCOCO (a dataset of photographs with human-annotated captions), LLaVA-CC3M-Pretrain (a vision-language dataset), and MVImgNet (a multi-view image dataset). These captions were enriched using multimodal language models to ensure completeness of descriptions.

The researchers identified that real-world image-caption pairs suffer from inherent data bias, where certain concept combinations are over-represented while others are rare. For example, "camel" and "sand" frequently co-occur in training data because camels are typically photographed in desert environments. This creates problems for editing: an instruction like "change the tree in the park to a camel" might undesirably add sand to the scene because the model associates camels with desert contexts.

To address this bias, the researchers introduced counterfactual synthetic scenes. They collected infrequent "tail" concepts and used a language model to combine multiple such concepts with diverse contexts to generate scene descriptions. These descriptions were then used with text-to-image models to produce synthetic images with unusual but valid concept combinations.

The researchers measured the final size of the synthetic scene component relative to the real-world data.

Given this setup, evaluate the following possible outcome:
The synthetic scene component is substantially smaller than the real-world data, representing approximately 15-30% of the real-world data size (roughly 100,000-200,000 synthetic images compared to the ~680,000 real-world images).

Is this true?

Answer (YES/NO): NO